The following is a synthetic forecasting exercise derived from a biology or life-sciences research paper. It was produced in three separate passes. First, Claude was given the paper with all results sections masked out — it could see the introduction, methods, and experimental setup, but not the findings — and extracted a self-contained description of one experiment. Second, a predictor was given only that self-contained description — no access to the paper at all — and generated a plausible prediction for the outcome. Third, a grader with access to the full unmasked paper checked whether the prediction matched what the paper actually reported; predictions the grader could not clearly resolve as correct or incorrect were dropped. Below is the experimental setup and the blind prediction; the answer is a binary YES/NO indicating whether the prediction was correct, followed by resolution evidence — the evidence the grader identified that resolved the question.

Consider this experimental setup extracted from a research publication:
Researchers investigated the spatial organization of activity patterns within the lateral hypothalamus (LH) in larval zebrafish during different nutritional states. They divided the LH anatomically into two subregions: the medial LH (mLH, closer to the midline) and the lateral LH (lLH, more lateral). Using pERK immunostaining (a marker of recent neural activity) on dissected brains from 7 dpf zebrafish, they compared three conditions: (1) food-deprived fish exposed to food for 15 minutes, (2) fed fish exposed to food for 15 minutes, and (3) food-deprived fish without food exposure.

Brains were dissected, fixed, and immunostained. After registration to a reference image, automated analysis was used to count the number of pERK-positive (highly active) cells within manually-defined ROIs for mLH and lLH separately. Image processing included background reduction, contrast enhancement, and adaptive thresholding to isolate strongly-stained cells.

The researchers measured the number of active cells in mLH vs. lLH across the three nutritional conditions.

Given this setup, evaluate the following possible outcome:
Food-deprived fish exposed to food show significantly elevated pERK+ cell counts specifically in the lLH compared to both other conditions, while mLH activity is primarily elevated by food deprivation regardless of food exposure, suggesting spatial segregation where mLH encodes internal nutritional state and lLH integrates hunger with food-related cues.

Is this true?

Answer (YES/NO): NO